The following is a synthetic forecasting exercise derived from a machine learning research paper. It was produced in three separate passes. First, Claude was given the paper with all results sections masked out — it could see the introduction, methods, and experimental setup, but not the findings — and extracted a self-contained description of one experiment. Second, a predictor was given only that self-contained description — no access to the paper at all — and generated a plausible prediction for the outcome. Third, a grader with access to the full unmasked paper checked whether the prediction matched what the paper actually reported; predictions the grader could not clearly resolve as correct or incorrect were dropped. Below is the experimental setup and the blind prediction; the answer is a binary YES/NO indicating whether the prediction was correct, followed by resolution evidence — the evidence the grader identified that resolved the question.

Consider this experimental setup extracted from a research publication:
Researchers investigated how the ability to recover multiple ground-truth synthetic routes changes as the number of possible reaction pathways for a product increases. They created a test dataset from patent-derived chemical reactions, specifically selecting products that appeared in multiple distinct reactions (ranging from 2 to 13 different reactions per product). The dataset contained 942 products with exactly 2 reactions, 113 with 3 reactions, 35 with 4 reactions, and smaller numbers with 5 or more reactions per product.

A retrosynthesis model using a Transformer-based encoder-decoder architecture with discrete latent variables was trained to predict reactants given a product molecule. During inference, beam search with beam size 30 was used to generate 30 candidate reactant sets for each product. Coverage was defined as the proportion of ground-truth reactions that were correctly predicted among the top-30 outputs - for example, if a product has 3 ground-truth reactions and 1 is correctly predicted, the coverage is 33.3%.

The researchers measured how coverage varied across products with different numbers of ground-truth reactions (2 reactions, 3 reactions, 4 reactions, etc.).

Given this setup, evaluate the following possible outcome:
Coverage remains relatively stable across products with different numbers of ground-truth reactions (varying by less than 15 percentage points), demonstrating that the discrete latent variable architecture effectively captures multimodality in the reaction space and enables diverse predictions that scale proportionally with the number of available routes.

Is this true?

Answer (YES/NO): NO